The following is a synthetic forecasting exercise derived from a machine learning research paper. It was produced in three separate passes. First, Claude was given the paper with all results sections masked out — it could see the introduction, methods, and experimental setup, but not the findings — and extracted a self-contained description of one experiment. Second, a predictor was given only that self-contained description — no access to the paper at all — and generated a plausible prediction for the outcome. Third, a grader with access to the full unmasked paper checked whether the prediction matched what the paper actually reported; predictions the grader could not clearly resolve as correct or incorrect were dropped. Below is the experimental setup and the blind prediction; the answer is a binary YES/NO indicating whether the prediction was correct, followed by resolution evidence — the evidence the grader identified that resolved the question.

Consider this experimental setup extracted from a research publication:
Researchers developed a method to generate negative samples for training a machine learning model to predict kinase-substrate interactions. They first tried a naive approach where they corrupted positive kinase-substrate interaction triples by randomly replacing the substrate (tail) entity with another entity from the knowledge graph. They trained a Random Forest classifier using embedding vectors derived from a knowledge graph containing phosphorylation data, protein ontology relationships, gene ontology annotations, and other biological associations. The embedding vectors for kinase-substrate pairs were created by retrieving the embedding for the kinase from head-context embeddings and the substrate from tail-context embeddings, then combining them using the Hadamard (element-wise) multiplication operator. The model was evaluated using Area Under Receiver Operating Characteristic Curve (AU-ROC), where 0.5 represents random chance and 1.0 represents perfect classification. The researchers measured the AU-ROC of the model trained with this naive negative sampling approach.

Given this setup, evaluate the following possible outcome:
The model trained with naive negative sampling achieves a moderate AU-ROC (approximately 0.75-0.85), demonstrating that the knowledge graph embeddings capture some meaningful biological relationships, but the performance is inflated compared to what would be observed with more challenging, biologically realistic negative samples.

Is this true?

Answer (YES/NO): NO